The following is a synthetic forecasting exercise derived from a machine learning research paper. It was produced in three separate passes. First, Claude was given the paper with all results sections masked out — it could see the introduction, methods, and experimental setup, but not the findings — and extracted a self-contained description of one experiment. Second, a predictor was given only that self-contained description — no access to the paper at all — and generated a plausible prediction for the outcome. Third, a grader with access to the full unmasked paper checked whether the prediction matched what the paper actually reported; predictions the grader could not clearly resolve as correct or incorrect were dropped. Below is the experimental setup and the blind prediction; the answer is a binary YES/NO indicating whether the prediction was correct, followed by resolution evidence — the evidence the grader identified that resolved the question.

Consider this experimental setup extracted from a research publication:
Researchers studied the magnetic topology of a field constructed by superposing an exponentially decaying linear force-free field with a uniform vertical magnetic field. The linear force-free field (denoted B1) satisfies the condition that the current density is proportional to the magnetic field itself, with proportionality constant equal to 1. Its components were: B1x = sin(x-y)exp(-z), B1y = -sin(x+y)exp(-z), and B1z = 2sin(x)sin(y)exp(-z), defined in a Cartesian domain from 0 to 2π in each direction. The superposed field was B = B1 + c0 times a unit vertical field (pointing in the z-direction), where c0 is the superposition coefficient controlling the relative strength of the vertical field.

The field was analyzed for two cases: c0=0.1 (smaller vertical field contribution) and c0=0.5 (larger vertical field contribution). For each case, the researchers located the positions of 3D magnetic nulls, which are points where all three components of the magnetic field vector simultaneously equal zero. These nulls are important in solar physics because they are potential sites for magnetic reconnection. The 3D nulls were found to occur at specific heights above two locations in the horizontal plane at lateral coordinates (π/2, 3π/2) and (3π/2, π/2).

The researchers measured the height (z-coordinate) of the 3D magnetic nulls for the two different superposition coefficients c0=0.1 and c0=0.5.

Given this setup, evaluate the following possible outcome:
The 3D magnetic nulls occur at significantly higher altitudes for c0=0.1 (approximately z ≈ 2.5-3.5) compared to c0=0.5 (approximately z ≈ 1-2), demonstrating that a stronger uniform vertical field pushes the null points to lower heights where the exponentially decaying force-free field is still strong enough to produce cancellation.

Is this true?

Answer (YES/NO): YES